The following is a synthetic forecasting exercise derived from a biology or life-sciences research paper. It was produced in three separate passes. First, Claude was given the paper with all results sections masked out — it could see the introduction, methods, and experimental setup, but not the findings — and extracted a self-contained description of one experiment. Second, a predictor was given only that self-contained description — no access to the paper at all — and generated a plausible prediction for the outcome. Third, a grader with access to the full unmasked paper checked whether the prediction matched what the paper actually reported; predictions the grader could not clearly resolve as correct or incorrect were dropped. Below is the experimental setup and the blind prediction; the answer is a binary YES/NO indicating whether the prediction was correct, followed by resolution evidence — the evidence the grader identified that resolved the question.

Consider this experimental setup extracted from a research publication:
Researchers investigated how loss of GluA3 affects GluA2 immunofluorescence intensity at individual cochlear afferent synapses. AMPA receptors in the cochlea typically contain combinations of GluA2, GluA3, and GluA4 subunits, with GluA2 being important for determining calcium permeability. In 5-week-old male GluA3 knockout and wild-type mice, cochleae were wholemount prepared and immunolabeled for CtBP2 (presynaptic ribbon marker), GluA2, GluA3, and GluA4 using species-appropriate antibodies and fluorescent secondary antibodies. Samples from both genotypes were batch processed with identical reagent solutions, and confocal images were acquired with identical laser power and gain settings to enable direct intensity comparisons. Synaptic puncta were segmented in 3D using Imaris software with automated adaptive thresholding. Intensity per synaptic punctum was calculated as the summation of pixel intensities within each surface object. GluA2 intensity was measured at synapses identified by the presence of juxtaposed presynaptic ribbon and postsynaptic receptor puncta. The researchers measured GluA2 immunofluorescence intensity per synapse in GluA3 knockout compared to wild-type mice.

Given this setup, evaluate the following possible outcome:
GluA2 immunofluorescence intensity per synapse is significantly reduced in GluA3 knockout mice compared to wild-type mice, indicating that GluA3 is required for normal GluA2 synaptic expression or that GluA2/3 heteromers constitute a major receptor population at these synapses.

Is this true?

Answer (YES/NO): YES